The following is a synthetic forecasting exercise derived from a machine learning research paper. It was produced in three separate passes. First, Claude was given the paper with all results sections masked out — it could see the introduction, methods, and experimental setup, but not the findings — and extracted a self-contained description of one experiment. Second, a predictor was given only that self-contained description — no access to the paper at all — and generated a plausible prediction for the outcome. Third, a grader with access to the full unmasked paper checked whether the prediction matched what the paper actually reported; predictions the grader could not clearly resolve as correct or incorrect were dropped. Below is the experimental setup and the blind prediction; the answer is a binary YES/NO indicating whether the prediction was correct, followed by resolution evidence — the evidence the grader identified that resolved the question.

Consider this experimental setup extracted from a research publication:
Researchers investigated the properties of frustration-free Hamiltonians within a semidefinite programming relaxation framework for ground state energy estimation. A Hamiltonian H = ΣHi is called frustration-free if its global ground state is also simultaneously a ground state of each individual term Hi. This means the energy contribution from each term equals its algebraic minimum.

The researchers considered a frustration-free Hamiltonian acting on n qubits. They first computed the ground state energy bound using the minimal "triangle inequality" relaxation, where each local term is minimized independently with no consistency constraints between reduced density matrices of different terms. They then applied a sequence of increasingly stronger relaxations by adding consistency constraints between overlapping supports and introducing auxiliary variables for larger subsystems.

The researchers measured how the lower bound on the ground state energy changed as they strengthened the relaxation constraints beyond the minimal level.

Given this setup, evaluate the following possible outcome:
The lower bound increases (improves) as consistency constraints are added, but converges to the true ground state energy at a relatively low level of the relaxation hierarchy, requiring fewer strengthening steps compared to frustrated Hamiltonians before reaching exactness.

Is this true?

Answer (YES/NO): NO